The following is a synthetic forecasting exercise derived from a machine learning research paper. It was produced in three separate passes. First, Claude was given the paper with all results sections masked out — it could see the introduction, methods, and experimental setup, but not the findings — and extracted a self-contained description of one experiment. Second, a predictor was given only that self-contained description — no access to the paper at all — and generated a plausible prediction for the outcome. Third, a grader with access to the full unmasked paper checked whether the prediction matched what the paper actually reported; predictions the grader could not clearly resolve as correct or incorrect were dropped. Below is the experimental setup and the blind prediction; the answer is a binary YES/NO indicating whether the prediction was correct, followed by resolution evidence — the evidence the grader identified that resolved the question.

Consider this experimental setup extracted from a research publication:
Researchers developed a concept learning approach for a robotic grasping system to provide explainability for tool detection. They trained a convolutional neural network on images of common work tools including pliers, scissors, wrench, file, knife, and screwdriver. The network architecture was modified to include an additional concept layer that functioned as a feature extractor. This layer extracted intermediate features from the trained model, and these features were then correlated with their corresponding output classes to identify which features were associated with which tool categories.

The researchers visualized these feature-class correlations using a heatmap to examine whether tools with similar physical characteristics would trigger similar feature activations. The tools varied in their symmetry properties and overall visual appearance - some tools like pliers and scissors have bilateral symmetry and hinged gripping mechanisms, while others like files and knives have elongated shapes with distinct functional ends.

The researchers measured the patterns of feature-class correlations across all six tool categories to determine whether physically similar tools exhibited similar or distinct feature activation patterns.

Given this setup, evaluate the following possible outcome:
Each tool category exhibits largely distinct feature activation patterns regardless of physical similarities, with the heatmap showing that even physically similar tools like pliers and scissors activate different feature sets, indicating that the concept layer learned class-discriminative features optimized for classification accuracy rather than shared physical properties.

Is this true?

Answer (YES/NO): NO